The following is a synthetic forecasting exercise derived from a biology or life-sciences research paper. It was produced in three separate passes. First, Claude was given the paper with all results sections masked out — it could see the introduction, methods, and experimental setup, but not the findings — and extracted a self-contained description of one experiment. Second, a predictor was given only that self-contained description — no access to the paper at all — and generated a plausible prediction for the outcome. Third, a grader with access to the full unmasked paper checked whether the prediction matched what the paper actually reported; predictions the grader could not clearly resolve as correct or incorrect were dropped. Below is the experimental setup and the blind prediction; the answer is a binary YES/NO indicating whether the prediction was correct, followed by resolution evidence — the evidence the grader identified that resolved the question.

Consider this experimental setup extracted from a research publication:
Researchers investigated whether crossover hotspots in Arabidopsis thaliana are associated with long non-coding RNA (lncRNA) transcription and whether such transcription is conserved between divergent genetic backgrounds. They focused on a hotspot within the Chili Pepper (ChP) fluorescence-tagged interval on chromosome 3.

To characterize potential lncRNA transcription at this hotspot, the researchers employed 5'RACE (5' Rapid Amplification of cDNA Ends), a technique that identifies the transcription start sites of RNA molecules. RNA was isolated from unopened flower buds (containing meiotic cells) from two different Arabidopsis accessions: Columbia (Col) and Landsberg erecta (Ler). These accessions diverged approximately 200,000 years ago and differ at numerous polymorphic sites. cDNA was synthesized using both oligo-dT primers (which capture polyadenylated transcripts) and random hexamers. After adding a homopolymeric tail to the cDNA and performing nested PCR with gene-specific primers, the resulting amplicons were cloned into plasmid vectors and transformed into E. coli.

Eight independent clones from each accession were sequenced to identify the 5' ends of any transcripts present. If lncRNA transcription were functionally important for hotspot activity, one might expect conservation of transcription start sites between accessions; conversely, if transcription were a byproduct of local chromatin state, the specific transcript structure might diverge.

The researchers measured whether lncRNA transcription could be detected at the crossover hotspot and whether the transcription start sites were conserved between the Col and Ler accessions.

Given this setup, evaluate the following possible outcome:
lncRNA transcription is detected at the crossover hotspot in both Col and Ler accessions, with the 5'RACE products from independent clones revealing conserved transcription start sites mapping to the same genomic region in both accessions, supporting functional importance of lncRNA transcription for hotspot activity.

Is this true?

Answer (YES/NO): YES